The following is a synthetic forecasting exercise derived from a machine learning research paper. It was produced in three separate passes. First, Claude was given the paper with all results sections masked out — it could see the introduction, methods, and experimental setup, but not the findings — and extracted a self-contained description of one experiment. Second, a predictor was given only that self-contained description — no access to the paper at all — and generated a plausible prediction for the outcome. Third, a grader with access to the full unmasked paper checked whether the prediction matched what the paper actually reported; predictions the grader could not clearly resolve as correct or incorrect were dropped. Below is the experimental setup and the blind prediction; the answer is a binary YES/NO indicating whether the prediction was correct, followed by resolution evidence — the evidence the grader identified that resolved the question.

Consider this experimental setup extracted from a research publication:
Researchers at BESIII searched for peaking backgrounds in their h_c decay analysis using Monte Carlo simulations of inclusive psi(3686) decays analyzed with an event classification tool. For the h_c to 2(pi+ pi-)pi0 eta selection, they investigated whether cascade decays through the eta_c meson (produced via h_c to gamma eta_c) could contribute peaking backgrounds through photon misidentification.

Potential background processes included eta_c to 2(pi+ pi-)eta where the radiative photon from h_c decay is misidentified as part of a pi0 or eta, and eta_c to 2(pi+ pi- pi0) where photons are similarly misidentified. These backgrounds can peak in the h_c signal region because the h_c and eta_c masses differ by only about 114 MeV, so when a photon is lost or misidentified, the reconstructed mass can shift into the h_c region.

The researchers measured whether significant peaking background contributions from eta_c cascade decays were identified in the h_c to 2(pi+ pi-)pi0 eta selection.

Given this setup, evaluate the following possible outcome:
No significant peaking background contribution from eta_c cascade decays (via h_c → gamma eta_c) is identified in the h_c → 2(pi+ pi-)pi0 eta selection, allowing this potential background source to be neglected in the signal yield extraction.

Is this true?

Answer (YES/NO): NO